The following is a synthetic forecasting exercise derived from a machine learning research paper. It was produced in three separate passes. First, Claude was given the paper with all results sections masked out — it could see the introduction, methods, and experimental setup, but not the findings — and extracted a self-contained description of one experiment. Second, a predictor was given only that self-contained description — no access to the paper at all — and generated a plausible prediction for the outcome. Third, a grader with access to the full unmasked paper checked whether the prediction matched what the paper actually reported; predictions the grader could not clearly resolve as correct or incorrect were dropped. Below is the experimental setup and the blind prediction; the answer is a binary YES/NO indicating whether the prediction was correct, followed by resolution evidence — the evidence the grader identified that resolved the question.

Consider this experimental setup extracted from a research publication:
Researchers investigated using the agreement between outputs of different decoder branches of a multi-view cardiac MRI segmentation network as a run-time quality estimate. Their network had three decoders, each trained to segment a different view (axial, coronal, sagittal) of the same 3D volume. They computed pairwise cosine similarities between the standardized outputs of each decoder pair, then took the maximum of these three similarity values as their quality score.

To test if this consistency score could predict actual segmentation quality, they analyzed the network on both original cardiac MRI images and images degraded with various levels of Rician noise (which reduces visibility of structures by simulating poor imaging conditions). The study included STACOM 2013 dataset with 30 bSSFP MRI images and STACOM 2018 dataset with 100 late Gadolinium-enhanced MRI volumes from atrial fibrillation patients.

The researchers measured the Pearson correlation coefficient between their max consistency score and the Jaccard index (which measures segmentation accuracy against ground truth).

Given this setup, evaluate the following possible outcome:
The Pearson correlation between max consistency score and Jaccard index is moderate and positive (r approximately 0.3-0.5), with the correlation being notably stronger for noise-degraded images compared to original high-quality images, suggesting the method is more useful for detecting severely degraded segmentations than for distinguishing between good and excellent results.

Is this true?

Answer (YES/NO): NO